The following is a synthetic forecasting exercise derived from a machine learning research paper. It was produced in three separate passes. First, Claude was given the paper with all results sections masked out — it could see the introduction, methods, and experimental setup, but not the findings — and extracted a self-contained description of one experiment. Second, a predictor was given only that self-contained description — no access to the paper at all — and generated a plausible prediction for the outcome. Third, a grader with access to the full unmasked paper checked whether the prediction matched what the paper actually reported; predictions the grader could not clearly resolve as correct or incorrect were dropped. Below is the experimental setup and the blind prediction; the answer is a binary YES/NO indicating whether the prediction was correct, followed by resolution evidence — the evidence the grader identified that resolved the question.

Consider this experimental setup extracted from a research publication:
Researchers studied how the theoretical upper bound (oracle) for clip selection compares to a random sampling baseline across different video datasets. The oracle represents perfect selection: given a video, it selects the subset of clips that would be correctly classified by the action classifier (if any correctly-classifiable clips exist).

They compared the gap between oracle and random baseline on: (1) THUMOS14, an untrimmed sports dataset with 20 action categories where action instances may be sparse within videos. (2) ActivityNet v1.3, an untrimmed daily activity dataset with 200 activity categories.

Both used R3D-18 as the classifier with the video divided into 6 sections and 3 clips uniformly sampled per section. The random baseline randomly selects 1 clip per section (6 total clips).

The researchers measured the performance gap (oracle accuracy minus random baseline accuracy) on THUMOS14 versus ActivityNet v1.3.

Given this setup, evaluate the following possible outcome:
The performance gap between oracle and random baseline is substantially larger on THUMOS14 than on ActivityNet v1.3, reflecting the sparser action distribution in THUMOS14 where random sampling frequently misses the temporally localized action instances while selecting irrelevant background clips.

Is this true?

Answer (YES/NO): NO